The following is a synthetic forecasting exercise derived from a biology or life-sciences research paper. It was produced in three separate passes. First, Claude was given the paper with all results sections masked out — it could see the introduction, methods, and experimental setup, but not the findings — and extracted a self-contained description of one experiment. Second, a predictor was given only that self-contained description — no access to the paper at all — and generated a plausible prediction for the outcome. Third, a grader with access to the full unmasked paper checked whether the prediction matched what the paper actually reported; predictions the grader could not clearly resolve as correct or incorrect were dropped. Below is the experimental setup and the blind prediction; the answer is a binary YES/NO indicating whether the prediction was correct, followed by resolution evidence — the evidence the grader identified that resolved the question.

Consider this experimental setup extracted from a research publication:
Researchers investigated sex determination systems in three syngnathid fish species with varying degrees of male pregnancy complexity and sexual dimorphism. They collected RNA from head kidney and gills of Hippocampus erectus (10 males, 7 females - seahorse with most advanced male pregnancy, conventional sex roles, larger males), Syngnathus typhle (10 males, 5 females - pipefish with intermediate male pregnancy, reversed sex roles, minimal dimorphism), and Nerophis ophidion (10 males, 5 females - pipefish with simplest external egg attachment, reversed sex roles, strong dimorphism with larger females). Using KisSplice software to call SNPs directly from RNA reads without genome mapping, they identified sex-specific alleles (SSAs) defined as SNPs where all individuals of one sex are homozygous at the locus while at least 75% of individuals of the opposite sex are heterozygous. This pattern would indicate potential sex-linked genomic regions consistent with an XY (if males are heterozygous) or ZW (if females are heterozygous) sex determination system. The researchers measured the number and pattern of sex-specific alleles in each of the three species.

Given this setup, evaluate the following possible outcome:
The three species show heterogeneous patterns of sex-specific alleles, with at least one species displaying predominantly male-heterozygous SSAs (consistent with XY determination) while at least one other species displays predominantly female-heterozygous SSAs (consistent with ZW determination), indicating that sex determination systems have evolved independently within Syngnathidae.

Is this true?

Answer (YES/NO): NO